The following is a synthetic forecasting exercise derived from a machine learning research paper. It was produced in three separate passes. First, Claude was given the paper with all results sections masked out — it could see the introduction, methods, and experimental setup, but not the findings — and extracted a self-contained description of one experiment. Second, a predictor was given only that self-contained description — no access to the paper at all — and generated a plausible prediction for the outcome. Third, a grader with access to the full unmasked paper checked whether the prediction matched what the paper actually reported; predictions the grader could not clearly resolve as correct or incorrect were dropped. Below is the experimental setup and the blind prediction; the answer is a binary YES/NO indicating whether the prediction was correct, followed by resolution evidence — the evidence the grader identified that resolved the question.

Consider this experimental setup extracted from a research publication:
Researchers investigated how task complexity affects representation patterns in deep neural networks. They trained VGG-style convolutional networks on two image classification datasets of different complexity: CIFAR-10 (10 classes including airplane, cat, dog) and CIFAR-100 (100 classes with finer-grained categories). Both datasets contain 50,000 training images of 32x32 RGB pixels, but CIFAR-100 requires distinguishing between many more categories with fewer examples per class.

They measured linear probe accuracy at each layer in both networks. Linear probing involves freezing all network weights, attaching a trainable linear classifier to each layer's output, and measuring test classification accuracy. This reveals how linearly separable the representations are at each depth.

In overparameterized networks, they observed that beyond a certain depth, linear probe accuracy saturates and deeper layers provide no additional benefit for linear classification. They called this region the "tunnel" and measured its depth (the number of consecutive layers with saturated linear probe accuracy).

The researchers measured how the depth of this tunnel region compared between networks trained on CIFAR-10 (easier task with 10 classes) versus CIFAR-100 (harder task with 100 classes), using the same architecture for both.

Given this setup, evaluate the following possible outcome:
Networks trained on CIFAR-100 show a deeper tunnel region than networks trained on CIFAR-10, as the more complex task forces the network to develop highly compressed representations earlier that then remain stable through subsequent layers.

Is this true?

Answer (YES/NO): NO